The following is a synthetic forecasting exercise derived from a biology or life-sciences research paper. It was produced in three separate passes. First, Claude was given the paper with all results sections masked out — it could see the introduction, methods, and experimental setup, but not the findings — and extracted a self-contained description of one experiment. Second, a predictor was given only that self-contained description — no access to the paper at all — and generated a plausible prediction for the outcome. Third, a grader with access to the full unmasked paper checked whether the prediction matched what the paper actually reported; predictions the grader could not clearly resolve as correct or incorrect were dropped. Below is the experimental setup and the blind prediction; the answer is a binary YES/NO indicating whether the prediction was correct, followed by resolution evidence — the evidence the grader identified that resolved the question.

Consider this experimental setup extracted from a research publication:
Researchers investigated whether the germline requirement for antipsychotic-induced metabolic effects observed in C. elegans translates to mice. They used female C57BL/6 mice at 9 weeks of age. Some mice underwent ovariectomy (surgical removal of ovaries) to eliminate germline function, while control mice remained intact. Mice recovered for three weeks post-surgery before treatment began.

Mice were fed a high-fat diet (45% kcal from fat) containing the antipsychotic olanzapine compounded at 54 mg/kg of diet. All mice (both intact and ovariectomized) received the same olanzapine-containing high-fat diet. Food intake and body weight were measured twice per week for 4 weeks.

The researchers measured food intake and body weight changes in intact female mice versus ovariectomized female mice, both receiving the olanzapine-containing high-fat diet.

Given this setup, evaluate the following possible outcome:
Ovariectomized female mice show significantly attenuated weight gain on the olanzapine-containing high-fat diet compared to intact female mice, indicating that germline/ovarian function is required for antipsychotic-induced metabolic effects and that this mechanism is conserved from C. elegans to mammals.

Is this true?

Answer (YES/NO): YES